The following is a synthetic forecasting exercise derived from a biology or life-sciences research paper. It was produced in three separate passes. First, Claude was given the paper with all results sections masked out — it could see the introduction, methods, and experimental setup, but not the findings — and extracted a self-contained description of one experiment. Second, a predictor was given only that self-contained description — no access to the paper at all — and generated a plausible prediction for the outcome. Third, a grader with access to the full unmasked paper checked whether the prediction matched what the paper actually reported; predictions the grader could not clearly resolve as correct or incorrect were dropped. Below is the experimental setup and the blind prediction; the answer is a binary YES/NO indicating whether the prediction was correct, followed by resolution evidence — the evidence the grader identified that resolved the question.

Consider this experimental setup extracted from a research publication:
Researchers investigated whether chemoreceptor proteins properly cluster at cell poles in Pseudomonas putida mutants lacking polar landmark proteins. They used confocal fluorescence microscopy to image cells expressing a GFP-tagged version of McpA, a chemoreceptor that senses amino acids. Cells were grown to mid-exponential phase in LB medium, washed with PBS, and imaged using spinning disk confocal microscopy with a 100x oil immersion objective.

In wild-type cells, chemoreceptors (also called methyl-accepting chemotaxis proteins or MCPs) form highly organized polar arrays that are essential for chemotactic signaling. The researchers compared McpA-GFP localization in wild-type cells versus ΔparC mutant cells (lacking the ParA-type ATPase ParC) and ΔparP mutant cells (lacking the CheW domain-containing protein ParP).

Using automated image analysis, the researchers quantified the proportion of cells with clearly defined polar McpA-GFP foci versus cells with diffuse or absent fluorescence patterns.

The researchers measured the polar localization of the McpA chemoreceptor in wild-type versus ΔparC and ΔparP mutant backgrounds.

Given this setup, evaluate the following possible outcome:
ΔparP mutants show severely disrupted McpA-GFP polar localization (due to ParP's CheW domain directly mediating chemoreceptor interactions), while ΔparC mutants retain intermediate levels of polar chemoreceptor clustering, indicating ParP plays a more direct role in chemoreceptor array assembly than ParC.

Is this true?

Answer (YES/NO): NO